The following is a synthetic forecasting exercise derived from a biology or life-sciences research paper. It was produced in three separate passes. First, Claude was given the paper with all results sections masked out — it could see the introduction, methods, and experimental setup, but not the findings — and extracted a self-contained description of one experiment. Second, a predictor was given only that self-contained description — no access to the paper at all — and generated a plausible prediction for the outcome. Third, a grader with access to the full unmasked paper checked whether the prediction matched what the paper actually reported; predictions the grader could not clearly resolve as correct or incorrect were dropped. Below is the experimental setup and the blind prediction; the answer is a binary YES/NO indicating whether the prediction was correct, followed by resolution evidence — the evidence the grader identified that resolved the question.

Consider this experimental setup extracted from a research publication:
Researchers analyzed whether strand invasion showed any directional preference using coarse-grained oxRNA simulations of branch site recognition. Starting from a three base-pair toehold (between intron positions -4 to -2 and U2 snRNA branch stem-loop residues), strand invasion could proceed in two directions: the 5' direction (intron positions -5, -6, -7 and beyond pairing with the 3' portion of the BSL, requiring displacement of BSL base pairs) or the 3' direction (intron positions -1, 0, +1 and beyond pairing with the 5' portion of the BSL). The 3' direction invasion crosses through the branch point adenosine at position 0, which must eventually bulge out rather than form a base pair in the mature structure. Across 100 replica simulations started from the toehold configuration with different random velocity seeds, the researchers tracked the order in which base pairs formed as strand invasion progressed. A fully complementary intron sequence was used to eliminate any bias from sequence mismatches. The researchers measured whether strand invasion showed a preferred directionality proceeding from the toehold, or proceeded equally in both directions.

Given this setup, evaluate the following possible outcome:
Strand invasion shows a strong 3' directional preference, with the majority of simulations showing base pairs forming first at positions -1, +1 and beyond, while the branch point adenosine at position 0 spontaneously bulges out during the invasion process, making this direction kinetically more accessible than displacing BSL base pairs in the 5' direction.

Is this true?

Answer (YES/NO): NO